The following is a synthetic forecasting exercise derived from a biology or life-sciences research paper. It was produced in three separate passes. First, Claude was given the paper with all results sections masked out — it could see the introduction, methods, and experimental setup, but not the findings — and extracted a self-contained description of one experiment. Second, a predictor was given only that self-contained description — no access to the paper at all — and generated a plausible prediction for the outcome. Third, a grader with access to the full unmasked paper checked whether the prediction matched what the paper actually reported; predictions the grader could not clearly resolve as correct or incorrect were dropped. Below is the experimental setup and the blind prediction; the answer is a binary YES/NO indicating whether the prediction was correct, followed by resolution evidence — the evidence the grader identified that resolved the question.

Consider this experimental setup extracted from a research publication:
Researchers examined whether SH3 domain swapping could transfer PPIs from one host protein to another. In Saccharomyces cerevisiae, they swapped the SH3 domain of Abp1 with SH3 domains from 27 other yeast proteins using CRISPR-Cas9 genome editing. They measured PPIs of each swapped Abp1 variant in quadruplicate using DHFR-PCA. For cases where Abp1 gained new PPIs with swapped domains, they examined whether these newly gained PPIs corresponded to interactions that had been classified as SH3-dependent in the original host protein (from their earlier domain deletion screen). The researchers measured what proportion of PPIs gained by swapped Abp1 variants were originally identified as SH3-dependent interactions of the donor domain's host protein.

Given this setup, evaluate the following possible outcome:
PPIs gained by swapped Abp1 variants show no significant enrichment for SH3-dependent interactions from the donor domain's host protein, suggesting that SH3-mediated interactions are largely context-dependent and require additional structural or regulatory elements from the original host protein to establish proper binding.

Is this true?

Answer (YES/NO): YES